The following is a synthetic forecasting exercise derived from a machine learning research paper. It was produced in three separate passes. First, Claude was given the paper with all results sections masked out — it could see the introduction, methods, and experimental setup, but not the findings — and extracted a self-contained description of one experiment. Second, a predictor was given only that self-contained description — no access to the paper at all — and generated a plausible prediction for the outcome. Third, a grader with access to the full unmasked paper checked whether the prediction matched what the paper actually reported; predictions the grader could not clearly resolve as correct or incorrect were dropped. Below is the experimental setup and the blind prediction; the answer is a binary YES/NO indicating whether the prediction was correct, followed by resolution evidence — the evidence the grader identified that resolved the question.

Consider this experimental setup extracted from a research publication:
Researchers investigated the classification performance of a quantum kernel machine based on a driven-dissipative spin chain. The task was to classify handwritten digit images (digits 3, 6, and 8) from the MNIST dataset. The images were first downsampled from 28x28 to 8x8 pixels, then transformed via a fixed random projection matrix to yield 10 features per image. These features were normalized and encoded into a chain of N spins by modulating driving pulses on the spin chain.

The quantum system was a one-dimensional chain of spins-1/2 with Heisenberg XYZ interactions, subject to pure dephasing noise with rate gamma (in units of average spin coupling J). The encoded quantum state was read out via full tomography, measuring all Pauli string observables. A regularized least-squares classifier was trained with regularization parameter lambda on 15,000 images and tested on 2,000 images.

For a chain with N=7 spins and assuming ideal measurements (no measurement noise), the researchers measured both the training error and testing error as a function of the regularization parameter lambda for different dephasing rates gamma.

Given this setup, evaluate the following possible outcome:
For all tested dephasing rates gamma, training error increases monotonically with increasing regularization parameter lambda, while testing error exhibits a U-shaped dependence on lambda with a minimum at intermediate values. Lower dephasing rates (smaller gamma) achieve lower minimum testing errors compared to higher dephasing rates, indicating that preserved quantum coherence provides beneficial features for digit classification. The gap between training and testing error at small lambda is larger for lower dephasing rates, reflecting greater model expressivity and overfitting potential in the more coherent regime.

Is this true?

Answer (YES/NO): NO